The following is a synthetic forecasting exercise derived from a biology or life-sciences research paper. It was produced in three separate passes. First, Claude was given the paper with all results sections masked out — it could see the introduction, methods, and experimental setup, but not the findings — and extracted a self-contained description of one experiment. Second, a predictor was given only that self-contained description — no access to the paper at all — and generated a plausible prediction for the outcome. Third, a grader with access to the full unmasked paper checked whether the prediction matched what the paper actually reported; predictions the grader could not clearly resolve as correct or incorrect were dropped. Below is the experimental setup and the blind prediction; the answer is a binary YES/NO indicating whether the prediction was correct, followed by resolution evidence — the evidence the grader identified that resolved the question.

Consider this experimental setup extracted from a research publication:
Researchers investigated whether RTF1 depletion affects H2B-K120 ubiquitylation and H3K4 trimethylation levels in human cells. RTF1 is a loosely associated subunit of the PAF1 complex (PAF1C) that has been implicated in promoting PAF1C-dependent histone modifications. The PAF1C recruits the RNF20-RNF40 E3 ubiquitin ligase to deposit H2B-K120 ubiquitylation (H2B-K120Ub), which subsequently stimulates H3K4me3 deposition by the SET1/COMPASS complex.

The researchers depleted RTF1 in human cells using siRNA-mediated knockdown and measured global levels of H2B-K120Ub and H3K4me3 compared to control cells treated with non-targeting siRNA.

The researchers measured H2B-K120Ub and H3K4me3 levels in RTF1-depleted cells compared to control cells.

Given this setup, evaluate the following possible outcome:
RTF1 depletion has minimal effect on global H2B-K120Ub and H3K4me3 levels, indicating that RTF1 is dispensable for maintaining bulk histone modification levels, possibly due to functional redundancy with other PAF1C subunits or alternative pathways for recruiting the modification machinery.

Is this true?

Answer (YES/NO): NO